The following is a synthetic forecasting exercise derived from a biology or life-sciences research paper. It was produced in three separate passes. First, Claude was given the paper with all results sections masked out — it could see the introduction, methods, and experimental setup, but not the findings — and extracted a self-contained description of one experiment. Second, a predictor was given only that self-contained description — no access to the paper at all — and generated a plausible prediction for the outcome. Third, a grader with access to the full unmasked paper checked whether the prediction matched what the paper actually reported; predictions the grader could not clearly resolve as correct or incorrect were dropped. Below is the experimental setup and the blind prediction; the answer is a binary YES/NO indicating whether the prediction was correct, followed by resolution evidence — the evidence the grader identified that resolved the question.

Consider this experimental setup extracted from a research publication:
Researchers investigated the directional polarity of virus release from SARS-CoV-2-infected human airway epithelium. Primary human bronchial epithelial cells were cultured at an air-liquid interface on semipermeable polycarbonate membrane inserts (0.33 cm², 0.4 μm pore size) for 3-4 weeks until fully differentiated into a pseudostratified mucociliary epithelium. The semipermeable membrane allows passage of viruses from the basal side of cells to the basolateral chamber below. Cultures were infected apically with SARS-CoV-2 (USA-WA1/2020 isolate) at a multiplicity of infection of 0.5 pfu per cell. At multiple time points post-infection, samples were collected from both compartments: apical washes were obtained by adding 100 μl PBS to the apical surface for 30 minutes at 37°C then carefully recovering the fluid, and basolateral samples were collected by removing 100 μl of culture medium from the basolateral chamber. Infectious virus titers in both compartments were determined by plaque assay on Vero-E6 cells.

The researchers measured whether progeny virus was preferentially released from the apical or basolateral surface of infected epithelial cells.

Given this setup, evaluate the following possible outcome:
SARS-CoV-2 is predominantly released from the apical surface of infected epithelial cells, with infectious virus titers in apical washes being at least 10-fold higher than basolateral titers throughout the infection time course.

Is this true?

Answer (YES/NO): YES